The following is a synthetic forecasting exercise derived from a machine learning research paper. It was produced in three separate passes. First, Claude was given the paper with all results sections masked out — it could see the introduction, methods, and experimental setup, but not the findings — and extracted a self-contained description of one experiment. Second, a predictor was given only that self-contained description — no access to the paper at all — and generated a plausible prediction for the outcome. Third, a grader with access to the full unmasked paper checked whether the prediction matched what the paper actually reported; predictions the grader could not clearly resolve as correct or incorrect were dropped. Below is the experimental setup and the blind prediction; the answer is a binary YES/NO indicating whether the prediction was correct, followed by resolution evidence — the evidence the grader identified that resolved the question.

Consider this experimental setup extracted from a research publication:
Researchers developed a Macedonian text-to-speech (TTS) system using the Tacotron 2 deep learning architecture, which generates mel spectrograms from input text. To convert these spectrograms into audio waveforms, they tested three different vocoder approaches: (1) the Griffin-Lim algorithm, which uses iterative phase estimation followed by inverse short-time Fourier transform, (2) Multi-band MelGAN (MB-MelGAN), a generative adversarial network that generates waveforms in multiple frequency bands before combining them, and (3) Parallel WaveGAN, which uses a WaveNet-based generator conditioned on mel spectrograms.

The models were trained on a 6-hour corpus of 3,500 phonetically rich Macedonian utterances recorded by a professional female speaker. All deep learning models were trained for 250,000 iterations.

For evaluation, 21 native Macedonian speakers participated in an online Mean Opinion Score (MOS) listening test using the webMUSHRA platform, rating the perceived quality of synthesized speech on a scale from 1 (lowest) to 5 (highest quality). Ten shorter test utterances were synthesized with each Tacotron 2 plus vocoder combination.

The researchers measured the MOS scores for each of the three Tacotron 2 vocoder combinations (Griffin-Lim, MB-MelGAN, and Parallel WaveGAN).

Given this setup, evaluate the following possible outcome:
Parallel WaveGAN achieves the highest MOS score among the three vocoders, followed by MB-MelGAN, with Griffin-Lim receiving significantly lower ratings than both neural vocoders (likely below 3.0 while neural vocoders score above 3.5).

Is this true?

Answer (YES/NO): NO